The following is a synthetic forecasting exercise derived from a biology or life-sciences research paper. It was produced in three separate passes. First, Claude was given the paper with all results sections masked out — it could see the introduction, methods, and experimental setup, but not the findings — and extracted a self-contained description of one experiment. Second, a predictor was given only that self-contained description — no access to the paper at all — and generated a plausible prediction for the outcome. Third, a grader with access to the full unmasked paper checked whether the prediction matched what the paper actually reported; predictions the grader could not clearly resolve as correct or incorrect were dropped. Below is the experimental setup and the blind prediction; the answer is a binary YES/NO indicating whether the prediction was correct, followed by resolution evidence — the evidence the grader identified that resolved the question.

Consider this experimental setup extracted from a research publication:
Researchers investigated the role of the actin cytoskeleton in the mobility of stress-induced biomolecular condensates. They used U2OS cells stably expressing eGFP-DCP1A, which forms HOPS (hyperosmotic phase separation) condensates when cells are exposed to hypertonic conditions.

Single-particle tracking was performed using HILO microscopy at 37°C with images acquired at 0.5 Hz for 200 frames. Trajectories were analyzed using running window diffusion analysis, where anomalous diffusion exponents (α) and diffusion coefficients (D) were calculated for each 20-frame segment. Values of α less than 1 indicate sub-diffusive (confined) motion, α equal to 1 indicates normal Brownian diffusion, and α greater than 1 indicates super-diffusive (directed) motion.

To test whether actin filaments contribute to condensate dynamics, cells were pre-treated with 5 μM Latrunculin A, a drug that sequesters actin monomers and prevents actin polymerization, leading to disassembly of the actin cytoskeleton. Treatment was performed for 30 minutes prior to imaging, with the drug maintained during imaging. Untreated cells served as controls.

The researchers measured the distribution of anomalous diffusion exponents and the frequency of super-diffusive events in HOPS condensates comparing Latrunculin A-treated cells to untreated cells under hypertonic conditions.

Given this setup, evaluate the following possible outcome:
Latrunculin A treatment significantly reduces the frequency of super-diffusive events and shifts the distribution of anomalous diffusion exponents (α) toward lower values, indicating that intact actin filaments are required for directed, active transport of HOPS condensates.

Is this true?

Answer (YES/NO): NO